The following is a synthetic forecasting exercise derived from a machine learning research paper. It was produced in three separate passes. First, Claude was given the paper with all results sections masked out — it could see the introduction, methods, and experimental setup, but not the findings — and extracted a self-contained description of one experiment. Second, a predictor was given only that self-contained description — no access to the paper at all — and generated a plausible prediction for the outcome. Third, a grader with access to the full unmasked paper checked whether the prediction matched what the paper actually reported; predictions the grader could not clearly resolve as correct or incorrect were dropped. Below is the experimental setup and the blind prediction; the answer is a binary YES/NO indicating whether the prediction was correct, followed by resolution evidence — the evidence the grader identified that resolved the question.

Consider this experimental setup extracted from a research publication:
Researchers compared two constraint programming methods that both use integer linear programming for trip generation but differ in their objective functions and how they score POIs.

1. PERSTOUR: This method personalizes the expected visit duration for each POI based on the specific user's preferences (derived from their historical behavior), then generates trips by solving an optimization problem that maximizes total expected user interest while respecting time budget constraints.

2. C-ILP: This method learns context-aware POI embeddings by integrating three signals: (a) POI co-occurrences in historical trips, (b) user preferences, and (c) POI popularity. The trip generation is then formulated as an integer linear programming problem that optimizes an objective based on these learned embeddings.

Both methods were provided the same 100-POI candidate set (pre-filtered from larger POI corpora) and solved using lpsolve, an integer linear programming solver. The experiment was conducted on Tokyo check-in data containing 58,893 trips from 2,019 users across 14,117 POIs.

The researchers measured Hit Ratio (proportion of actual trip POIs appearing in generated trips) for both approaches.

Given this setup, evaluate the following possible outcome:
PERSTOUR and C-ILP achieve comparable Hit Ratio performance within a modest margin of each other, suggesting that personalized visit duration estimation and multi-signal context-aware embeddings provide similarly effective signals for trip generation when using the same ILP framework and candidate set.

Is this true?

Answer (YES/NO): NO